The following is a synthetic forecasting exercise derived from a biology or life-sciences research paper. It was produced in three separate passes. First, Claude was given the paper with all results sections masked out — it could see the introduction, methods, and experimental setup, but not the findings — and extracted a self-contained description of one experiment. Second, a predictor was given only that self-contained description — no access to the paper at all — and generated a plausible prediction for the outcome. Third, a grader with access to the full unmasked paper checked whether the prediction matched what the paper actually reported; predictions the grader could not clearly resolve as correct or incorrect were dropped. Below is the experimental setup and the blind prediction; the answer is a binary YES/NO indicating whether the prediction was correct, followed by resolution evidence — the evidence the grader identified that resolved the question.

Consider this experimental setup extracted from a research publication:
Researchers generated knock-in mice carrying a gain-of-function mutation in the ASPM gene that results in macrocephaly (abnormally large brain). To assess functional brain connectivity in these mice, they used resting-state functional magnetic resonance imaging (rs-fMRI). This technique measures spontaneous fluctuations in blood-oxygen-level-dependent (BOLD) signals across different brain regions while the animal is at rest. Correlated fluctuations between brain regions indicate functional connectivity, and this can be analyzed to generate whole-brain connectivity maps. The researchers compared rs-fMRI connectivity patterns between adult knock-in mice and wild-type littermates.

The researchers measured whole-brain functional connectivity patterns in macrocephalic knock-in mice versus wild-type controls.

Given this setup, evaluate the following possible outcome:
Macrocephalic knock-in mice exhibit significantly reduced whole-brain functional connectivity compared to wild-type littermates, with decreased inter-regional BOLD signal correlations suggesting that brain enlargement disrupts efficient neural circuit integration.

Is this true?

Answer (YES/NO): NO